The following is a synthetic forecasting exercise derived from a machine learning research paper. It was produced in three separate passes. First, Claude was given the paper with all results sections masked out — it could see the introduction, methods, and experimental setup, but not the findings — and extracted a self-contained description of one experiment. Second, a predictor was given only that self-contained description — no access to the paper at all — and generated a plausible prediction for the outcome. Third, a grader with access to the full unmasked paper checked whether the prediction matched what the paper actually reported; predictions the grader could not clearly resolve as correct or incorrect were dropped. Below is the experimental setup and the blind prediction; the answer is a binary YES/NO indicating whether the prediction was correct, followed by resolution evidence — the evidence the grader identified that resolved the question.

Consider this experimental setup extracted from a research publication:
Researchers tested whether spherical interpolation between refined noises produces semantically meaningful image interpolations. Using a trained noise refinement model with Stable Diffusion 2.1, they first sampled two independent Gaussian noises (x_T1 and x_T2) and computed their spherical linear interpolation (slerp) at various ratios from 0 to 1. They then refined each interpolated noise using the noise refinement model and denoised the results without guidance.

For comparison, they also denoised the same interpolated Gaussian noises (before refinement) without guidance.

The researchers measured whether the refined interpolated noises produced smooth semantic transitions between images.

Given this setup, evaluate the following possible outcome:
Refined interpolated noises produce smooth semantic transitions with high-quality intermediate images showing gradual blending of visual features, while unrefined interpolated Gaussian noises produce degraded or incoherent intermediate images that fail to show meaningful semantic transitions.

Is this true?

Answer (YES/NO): YES